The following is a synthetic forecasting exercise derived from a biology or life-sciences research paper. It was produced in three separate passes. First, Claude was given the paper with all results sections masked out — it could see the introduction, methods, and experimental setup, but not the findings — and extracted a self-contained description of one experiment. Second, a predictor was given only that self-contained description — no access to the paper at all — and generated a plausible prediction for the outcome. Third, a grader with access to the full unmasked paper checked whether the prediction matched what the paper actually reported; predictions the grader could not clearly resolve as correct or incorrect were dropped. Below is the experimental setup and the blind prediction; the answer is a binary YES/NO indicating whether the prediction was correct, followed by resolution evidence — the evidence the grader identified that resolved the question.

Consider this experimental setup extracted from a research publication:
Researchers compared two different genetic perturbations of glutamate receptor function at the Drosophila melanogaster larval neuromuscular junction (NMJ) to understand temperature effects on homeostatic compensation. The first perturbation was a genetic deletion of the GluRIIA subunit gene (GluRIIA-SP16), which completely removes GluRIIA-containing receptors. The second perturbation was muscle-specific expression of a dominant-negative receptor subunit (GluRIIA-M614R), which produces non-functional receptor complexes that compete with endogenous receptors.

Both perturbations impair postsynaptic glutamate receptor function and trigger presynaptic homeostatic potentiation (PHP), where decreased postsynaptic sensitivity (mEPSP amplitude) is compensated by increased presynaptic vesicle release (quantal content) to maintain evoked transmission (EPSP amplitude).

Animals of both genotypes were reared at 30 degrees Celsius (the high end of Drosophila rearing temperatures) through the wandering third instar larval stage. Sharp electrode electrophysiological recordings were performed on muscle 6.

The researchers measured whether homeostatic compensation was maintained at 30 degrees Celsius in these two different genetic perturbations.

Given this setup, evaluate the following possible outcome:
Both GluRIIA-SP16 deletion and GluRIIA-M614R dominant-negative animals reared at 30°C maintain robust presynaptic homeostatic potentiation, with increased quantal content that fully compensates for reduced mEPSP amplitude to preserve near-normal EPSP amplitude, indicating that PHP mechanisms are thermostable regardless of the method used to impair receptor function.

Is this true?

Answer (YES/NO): NO